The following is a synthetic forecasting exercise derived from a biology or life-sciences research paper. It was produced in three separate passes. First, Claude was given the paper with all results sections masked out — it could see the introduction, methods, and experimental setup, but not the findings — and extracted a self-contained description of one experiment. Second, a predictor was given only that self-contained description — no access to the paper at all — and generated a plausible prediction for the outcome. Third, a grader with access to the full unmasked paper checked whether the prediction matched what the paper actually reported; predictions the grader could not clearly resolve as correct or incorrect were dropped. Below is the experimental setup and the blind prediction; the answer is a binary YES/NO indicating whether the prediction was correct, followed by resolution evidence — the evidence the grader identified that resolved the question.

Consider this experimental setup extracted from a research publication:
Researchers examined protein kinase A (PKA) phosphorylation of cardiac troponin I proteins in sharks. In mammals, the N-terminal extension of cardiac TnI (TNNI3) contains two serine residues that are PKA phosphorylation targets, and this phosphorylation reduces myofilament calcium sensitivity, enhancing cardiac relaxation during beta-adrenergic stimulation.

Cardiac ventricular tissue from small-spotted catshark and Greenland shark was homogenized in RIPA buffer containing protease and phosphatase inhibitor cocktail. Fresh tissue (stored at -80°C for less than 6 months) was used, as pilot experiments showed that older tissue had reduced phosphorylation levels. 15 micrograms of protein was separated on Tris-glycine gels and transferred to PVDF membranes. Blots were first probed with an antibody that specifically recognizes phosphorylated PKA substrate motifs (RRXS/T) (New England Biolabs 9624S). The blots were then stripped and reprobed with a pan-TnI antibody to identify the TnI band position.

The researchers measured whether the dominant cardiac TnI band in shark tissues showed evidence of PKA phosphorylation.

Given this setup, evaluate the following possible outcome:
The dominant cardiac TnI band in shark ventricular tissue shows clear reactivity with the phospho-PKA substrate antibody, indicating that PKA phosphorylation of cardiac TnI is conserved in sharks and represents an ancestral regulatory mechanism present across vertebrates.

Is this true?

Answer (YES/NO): NO